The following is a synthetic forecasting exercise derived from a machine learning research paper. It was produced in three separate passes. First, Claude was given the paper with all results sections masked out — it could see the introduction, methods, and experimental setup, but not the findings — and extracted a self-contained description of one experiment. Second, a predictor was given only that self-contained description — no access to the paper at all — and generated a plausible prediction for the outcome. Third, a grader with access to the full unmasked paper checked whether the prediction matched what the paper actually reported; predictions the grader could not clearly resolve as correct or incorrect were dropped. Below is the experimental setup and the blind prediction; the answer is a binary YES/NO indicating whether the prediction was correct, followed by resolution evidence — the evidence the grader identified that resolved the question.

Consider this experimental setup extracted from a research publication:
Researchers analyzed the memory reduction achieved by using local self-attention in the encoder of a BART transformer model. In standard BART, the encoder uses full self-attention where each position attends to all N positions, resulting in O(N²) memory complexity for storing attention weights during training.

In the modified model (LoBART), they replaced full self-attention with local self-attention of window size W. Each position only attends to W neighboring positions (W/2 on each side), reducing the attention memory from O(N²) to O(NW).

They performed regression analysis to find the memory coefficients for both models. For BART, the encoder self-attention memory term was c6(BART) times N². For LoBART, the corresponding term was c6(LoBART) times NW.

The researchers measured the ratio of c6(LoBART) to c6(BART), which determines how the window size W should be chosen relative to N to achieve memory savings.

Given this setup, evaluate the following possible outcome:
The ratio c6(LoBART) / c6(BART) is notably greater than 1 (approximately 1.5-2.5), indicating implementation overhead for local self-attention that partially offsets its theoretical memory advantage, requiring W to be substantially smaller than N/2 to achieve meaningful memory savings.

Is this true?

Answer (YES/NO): NO